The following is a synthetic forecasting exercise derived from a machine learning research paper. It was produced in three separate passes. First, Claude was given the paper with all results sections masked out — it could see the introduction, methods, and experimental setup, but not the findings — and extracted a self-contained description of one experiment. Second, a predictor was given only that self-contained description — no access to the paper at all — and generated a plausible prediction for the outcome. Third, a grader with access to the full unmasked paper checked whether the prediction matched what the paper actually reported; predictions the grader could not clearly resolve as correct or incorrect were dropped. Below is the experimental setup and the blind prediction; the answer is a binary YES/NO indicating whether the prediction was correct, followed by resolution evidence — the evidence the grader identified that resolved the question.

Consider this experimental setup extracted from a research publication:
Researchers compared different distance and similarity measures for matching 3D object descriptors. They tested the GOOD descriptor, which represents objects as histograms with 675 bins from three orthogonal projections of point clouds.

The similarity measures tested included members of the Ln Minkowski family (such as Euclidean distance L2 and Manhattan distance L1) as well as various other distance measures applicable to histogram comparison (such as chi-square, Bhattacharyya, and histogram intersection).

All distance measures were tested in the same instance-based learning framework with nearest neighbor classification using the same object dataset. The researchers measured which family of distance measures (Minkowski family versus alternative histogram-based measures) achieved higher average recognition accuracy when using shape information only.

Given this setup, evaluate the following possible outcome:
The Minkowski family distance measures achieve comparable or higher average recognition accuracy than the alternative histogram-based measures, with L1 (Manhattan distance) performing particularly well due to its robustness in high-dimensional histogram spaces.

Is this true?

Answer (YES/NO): YES